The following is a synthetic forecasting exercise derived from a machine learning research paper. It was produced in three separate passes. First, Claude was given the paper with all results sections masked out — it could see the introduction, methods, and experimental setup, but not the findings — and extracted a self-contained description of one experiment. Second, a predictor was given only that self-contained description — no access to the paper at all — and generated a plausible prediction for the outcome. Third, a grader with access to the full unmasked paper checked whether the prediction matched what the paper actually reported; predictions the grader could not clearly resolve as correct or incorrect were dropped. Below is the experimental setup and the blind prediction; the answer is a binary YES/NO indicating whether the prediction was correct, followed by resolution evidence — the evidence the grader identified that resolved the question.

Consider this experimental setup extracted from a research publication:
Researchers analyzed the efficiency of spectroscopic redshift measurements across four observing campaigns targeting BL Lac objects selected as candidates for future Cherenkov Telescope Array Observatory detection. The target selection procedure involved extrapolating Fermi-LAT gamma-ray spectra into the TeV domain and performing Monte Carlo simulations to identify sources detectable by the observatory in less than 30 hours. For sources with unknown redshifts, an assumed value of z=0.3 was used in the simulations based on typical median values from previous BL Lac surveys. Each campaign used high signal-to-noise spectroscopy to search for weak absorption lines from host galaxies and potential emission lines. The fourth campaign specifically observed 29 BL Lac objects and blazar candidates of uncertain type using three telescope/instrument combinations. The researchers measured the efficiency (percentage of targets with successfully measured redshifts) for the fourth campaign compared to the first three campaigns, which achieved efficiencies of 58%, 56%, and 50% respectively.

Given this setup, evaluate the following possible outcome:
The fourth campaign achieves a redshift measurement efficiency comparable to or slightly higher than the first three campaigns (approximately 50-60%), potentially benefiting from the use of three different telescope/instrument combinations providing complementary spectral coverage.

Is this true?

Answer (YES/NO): NO